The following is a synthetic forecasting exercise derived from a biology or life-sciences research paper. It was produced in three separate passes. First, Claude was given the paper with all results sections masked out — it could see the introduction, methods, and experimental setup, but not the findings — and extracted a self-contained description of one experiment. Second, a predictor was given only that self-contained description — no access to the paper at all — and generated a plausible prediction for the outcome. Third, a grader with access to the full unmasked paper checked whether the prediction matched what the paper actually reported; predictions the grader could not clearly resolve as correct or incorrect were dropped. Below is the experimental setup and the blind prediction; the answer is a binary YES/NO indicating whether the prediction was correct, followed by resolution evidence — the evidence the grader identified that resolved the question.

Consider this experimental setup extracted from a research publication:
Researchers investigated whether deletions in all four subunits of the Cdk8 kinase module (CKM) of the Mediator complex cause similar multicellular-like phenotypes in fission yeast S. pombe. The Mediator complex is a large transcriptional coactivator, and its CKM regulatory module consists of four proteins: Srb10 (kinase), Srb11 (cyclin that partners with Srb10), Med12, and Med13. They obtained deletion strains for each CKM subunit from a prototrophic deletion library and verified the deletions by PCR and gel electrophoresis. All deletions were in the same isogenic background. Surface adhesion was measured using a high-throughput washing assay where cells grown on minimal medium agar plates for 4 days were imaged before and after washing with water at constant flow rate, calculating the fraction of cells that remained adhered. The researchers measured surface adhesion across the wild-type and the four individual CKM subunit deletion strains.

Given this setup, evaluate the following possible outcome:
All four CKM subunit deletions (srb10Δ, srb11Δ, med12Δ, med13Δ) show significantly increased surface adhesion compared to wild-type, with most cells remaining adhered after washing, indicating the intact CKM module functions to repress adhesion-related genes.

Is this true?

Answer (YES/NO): NO